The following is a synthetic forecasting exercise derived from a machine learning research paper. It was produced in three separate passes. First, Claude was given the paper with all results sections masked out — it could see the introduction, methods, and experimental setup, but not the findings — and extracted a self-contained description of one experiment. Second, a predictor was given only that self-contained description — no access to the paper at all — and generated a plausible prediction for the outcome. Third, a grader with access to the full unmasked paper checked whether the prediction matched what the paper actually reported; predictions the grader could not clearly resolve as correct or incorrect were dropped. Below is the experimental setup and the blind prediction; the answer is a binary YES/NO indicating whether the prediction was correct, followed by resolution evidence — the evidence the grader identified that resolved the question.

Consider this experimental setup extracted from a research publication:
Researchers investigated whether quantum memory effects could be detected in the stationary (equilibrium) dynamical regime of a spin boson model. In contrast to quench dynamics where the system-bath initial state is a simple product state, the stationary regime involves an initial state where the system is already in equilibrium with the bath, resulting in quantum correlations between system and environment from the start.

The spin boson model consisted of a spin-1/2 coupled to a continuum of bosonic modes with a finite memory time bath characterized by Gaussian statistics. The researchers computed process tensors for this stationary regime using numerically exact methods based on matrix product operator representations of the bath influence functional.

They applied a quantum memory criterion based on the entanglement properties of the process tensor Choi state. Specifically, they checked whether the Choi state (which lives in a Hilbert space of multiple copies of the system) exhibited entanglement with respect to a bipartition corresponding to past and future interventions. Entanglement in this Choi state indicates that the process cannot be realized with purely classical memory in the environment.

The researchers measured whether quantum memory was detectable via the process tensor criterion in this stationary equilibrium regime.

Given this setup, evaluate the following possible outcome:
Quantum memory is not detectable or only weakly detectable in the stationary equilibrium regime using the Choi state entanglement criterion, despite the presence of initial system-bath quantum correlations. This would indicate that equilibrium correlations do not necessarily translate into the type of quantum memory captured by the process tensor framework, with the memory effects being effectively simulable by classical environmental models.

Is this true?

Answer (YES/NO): NO